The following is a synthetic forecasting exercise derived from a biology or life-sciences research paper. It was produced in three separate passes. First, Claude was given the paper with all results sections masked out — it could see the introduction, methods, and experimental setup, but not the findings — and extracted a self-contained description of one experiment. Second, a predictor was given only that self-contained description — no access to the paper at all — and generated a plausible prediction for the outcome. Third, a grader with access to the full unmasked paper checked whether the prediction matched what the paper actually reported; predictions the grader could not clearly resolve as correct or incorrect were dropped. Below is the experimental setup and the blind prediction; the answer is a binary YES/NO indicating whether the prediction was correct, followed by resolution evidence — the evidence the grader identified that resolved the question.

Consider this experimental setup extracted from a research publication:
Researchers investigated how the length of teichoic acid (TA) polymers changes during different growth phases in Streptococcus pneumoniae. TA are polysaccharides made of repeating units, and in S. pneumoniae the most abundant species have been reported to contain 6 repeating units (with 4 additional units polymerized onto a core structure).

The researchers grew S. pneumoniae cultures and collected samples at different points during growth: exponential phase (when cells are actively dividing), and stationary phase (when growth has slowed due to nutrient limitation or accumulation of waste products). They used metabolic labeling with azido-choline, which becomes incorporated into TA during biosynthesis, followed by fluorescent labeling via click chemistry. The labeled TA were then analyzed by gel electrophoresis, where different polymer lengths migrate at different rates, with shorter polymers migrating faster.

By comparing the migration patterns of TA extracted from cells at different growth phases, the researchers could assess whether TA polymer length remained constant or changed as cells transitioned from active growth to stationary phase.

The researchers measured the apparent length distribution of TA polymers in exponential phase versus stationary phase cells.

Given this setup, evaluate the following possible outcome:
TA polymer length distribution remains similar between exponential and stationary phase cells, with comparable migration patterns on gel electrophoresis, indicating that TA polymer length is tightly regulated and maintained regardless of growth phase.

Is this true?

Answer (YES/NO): NO